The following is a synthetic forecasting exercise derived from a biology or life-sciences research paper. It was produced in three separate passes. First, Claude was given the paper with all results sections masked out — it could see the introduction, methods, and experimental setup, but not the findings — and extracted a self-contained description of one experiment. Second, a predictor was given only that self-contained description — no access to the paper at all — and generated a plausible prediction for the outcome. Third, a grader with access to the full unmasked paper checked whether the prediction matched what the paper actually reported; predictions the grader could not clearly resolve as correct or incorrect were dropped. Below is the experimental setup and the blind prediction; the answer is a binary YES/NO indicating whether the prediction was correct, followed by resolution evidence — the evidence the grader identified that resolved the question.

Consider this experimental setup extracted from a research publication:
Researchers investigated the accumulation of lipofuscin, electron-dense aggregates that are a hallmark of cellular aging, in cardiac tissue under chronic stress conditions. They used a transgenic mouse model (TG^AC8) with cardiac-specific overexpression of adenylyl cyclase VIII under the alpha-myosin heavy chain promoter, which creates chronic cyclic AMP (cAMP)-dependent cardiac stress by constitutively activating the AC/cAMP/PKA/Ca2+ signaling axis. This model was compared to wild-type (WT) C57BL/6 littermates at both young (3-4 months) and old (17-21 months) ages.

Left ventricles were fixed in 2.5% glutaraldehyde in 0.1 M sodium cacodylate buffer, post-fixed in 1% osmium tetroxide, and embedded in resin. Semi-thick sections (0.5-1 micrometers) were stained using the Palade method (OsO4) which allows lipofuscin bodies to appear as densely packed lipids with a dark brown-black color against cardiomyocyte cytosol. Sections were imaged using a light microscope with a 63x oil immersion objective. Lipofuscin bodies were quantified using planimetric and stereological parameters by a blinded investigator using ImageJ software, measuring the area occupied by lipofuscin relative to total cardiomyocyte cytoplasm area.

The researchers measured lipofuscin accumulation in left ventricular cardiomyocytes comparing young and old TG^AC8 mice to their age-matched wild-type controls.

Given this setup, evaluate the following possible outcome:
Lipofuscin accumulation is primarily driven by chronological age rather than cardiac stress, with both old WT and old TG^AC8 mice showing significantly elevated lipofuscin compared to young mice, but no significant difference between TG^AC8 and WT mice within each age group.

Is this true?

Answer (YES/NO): NO